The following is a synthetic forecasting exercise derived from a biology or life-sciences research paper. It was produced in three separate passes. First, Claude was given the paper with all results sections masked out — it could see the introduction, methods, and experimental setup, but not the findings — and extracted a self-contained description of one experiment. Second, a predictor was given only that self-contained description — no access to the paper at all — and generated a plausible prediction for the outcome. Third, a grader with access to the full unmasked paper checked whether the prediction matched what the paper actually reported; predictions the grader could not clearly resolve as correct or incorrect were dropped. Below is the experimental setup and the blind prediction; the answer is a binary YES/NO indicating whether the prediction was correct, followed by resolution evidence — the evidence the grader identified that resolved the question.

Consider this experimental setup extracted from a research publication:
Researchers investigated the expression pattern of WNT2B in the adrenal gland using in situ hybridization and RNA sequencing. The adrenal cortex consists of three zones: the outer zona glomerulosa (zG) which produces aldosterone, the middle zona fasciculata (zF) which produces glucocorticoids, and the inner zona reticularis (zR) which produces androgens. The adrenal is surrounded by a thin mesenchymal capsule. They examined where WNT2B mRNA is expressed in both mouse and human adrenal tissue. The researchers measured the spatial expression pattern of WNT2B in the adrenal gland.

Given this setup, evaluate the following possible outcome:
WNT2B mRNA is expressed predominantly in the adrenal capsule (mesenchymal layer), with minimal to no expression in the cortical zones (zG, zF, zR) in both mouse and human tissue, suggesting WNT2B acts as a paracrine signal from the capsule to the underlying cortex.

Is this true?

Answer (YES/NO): YES